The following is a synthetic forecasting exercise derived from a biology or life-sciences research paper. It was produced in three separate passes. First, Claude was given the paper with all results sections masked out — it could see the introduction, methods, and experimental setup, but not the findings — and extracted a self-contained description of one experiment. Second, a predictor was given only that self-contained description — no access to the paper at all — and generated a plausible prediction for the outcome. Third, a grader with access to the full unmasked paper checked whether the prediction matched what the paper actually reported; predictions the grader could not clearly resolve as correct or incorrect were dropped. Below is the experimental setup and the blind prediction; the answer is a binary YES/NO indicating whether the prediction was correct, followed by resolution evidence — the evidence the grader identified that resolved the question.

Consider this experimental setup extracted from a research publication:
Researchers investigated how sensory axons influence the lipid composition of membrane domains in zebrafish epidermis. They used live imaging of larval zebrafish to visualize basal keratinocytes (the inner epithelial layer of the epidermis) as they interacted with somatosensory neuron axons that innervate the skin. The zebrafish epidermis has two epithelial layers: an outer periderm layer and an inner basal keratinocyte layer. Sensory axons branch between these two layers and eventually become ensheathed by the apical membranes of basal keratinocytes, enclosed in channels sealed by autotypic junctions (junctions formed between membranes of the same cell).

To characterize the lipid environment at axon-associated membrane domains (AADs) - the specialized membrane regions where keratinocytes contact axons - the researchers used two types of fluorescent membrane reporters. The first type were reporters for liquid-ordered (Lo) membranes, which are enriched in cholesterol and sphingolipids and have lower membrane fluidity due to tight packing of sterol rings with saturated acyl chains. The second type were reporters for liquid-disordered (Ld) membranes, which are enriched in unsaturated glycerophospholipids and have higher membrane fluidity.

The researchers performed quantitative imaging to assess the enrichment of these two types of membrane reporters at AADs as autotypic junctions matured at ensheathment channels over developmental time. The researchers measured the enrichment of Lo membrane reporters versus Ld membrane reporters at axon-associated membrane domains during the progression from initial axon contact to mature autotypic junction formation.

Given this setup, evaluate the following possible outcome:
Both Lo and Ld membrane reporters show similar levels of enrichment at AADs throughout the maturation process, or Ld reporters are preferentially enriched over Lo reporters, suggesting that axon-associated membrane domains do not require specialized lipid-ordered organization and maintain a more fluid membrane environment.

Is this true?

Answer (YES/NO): NO